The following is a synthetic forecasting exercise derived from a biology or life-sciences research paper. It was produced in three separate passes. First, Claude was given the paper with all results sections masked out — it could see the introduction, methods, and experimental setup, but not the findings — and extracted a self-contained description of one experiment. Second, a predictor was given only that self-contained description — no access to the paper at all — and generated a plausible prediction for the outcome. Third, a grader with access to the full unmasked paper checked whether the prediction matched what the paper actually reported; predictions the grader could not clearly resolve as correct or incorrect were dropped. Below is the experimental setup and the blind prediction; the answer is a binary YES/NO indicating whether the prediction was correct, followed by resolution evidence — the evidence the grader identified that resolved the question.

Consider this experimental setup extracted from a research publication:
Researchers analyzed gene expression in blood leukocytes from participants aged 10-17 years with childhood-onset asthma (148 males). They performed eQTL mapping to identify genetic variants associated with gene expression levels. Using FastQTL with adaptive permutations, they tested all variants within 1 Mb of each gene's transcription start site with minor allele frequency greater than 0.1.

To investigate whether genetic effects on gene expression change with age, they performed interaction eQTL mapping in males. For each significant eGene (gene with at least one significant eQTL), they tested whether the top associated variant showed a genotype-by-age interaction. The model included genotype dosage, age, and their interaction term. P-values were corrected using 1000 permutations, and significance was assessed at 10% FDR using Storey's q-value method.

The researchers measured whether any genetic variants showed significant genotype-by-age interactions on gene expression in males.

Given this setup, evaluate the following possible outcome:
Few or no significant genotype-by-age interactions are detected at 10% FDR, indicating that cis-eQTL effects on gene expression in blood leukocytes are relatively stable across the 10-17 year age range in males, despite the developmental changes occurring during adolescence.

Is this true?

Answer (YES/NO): YES